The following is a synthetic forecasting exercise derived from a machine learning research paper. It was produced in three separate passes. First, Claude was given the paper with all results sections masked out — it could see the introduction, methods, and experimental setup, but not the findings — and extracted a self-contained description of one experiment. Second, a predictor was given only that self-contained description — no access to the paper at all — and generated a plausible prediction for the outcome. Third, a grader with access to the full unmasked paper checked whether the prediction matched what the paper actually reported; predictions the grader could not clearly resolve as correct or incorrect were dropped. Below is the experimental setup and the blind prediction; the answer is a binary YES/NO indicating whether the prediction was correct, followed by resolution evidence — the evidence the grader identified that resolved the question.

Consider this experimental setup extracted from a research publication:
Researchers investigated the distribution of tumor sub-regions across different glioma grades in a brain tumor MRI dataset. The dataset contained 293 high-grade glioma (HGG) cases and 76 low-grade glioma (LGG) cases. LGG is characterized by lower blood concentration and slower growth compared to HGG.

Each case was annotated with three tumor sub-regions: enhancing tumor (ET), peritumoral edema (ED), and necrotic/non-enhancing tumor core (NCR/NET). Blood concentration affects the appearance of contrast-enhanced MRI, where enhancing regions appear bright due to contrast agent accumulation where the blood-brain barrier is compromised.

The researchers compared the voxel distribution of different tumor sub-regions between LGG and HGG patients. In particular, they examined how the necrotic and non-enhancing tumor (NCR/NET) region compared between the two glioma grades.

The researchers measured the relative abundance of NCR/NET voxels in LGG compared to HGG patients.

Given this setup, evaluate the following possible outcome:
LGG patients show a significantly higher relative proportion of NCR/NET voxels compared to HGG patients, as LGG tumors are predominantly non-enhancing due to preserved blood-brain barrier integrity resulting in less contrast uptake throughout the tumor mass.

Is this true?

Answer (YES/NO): YES